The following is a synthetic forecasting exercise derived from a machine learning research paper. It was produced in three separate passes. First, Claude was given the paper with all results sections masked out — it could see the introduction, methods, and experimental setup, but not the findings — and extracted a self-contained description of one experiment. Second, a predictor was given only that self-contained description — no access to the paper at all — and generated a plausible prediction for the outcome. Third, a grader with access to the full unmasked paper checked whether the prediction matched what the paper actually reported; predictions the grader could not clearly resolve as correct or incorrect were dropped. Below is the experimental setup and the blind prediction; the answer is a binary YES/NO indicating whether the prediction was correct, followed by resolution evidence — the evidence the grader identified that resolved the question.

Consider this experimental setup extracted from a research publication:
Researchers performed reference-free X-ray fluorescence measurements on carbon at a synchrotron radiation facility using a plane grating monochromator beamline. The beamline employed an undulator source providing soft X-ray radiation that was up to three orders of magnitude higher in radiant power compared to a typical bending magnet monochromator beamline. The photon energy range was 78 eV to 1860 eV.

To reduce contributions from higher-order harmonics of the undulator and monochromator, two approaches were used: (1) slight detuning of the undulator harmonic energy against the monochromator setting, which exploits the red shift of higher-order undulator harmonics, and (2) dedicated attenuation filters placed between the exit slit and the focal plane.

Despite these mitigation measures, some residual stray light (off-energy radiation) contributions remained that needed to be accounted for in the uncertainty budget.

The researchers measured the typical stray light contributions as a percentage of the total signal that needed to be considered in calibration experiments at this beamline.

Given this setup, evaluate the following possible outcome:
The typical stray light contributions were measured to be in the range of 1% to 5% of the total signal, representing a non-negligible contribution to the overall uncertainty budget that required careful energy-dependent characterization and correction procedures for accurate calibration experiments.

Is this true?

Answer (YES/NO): NO